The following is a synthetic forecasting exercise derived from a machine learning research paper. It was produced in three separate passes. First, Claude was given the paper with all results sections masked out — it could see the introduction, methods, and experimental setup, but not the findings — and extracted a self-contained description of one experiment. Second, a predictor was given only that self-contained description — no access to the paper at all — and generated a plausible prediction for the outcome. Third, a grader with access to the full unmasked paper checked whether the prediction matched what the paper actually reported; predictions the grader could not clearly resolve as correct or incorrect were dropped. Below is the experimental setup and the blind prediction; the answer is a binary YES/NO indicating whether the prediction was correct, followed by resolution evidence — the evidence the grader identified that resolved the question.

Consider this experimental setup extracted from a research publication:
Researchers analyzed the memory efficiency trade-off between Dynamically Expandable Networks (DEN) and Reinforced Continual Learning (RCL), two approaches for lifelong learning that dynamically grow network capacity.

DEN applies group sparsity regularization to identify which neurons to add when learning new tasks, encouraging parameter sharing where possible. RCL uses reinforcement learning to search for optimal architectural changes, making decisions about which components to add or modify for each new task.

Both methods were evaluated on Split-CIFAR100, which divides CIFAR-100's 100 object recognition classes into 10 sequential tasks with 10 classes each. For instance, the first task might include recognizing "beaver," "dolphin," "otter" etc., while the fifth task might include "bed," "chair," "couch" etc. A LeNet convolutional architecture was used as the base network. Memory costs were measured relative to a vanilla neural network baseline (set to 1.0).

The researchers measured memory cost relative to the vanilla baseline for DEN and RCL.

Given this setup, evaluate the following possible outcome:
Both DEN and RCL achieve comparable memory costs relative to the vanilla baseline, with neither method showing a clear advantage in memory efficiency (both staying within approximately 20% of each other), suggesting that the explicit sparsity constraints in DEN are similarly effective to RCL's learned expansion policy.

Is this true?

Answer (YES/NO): NO